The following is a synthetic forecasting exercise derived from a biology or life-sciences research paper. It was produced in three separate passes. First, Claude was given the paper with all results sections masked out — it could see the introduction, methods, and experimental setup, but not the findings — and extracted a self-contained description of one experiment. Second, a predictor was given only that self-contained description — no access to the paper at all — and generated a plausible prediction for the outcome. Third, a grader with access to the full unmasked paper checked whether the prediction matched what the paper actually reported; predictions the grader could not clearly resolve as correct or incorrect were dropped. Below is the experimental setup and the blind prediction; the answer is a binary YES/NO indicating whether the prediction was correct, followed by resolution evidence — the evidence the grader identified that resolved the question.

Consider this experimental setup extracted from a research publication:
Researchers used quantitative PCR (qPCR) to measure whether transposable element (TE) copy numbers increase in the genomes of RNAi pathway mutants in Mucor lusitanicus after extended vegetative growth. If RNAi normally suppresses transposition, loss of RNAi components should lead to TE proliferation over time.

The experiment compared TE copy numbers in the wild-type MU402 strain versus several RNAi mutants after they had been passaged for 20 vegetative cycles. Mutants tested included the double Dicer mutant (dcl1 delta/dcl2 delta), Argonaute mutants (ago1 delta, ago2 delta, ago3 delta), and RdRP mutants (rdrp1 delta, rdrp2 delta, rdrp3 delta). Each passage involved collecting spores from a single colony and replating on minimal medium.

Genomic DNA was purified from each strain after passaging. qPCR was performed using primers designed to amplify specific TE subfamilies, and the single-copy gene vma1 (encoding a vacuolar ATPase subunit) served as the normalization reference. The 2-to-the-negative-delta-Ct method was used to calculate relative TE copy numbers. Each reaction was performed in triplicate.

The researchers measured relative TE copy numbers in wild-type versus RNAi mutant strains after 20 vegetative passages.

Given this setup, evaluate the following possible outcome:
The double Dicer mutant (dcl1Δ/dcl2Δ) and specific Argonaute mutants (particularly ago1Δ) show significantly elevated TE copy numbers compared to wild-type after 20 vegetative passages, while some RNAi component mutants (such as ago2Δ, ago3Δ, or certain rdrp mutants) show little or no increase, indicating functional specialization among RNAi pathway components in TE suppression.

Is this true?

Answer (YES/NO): YES